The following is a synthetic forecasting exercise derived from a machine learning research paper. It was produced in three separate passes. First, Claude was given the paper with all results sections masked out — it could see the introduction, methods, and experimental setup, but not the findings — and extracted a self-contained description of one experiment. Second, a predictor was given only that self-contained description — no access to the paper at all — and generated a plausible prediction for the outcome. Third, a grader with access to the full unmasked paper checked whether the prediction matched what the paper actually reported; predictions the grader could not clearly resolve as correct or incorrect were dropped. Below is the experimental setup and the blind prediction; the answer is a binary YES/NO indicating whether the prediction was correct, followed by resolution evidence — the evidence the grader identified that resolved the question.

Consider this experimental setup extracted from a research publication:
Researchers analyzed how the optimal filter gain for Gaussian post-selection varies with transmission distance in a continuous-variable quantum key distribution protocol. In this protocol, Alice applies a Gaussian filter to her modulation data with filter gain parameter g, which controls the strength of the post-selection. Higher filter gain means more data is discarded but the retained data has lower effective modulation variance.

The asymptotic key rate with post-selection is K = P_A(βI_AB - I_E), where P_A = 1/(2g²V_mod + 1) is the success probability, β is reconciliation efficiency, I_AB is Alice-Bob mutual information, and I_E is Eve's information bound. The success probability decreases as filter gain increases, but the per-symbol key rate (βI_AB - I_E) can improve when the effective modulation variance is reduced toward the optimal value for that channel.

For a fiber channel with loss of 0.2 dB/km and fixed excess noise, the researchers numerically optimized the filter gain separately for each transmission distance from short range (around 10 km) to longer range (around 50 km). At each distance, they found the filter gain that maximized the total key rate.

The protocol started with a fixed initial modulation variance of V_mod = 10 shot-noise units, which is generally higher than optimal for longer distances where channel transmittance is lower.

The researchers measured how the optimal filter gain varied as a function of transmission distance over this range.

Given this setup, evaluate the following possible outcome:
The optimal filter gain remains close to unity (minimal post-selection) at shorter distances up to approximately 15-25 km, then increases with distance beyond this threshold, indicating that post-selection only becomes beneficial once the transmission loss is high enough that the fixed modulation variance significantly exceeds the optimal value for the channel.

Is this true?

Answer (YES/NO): NO